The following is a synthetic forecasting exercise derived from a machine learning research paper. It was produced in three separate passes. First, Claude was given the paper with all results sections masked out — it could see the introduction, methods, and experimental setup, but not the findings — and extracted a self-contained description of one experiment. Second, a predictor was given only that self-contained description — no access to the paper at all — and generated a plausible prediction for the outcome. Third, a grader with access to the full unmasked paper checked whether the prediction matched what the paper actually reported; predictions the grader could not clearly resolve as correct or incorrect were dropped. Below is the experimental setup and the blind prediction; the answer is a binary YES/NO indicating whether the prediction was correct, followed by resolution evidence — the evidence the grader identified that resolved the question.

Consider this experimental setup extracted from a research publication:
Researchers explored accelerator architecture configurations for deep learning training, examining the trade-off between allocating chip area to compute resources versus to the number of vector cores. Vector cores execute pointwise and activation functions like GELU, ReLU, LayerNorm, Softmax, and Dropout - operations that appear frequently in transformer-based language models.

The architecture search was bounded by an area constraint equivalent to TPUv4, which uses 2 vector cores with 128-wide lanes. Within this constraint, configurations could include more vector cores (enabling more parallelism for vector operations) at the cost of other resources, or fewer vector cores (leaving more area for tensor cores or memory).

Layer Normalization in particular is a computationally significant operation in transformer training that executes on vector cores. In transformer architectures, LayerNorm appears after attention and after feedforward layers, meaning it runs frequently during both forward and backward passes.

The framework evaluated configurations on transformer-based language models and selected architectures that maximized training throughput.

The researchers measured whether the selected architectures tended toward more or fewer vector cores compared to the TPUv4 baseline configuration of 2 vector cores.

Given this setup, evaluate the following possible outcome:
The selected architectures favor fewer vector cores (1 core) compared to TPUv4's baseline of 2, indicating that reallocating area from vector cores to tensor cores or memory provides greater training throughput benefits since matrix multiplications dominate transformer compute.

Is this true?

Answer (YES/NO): NO